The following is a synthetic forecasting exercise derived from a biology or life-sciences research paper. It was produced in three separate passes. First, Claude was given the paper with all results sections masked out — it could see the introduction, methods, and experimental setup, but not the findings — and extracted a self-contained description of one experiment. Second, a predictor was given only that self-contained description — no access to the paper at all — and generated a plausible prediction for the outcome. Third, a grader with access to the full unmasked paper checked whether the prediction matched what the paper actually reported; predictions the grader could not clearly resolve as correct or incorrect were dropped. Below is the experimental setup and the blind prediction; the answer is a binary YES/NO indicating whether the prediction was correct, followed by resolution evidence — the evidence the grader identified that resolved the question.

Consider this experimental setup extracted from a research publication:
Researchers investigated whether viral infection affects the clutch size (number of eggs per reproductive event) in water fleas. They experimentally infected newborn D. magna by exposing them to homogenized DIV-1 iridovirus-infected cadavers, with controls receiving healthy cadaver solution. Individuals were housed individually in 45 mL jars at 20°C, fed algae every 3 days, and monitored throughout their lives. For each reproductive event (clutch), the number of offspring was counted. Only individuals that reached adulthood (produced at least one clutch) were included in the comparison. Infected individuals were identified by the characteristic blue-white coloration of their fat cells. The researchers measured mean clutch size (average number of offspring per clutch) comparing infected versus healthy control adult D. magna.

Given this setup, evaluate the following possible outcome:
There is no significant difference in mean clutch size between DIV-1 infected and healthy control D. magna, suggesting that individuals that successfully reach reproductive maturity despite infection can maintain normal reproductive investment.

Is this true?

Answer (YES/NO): YES